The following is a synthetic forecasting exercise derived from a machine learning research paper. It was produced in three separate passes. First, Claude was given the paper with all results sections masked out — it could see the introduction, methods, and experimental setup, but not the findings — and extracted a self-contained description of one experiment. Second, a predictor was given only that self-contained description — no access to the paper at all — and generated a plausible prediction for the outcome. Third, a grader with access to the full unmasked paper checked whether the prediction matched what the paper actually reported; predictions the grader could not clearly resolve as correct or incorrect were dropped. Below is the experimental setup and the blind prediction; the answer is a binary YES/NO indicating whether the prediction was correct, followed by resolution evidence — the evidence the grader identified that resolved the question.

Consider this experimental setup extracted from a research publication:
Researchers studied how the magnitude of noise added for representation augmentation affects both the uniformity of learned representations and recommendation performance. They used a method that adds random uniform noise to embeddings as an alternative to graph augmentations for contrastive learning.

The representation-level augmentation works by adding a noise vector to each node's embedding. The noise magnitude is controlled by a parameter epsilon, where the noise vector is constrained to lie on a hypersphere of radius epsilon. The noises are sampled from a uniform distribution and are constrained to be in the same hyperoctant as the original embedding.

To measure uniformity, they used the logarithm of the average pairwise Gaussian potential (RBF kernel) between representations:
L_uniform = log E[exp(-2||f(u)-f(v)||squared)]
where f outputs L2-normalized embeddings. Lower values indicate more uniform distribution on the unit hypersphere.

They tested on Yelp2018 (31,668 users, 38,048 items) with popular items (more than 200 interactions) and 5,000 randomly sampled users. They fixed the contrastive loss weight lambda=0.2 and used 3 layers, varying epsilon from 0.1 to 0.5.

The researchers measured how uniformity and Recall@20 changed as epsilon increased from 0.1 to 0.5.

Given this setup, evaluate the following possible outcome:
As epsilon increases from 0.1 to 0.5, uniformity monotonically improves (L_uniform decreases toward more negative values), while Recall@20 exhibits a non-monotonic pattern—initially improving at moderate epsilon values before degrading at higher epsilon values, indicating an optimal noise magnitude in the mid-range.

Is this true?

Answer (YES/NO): NO